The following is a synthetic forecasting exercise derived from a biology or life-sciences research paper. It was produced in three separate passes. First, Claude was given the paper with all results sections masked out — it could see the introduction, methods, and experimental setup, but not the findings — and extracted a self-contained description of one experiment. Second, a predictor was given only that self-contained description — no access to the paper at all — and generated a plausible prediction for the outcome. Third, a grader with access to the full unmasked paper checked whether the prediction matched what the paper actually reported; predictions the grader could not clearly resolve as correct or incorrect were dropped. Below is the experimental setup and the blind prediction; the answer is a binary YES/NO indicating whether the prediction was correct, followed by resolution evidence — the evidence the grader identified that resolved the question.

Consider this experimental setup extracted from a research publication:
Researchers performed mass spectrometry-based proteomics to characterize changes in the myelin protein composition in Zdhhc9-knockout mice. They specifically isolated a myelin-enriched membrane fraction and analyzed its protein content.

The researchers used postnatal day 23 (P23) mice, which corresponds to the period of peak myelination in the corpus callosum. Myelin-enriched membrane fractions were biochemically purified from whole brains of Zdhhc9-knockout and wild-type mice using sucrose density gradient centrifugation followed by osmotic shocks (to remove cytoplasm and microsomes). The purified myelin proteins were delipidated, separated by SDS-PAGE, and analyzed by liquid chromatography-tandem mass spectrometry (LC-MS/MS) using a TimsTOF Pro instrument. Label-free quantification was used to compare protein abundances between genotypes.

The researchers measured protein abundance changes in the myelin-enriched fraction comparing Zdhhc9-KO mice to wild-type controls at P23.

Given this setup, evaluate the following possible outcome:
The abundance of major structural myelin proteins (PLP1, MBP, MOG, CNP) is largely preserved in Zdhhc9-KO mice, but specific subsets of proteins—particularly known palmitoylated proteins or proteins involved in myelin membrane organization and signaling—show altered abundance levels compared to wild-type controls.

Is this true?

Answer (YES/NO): YES